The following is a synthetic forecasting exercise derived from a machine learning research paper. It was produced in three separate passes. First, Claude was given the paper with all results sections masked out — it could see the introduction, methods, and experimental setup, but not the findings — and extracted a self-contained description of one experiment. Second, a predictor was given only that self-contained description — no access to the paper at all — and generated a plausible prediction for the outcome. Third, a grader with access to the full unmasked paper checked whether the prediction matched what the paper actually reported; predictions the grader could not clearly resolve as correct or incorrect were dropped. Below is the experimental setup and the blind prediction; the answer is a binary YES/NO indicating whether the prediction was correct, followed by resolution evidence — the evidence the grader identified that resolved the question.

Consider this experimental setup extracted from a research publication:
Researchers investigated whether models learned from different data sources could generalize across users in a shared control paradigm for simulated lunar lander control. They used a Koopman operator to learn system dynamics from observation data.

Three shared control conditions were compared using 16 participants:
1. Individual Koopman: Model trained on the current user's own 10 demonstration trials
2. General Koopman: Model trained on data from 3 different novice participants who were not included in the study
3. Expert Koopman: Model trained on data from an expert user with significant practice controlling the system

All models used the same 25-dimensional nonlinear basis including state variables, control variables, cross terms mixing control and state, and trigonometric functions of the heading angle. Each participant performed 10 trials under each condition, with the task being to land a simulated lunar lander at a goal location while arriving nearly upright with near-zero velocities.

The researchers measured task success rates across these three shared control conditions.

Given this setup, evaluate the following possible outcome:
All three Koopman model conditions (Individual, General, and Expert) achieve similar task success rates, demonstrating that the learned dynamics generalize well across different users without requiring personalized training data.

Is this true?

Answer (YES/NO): YES